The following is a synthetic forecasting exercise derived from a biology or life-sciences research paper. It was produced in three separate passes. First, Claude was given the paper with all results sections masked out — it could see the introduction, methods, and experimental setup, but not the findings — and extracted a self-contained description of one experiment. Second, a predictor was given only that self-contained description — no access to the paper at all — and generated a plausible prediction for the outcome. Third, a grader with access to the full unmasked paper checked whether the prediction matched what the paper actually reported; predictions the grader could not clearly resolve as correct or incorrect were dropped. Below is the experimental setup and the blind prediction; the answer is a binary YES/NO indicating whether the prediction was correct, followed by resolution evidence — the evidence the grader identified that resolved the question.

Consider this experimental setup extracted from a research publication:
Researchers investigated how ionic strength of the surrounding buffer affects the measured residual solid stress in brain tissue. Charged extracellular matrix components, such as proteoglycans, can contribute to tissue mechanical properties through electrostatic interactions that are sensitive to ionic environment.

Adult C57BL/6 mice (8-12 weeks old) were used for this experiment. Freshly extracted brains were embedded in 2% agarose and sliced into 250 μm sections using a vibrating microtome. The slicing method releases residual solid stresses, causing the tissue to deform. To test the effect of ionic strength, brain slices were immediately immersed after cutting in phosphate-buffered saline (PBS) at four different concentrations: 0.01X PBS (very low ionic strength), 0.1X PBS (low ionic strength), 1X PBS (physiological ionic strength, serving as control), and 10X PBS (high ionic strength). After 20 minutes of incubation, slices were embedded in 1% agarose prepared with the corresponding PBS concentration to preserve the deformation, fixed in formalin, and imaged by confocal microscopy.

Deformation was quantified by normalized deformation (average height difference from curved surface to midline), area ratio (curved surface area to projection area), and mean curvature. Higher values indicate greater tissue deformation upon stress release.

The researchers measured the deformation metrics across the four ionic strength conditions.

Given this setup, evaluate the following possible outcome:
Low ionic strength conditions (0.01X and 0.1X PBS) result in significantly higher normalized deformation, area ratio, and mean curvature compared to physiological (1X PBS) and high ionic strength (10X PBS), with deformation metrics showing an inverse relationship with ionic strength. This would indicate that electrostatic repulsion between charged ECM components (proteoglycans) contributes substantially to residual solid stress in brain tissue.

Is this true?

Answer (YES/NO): NO